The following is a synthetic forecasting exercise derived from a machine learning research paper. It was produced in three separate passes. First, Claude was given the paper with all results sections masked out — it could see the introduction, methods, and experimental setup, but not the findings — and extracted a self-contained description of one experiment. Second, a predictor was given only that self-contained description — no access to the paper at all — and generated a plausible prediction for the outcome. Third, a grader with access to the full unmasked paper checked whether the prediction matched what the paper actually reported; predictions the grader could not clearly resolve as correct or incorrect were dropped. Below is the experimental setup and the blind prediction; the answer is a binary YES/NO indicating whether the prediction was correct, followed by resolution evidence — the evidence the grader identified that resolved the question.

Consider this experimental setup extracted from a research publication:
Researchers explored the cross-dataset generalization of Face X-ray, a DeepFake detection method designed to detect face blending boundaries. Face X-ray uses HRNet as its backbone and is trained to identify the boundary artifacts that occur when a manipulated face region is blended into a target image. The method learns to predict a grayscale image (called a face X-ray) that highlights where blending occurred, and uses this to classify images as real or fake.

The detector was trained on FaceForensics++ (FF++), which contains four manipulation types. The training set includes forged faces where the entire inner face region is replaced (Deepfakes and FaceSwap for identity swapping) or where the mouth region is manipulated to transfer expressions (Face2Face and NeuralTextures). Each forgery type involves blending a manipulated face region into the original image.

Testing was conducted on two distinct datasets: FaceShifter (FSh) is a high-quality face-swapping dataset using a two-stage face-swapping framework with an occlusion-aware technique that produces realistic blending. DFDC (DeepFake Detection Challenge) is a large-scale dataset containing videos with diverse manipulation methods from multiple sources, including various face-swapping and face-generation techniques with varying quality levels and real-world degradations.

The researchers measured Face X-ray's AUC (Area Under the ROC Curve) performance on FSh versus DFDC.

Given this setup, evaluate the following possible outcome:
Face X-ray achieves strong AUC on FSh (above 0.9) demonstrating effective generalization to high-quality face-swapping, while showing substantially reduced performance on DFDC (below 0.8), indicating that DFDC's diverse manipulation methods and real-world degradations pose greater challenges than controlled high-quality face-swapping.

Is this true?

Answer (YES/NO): YES